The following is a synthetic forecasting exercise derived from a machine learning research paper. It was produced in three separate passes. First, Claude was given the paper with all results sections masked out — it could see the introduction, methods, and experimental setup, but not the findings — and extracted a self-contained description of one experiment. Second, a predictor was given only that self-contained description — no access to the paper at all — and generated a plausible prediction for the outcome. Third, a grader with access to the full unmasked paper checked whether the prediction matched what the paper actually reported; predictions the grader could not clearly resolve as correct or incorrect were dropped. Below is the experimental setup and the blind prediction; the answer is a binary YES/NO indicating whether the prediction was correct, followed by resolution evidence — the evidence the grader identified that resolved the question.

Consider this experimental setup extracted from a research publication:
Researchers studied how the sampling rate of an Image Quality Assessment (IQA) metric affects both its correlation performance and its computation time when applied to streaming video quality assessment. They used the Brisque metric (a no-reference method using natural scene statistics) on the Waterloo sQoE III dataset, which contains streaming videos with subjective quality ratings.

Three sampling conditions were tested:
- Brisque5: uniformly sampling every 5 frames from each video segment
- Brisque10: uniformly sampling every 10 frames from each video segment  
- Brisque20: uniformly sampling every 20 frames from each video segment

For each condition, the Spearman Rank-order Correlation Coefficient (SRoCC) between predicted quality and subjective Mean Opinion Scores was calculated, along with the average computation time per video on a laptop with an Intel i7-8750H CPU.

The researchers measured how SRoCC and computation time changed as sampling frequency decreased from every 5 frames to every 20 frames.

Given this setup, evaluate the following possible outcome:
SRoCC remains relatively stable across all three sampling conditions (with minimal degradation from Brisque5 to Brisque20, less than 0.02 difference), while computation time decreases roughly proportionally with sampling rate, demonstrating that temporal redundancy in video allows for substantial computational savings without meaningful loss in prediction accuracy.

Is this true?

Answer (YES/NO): NO